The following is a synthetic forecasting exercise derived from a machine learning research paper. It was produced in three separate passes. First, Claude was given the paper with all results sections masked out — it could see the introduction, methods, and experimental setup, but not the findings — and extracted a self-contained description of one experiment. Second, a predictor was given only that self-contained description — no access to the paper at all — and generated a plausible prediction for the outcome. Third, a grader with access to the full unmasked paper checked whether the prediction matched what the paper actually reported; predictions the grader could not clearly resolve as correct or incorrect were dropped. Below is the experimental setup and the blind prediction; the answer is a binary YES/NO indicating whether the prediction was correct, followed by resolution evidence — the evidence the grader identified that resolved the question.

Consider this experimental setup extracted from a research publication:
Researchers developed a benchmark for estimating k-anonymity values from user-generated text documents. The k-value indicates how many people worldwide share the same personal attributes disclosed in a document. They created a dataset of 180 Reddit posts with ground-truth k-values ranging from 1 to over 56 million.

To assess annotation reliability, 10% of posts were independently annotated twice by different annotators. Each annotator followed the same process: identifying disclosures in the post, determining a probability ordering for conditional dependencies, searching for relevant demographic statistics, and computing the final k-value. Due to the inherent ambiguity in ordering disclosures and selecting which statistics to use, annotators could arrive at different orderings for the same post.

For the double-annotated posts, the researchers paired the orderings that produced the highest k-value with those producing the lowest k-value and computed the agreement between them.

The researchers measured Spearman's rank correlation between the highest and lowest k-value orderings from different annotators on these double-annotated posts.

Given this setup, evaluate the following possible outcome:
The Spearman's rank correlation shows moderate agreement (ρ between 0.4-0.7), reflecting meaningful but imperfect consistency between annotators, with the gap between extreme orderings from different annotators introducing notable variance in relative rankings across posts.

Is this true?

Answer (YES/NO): NO